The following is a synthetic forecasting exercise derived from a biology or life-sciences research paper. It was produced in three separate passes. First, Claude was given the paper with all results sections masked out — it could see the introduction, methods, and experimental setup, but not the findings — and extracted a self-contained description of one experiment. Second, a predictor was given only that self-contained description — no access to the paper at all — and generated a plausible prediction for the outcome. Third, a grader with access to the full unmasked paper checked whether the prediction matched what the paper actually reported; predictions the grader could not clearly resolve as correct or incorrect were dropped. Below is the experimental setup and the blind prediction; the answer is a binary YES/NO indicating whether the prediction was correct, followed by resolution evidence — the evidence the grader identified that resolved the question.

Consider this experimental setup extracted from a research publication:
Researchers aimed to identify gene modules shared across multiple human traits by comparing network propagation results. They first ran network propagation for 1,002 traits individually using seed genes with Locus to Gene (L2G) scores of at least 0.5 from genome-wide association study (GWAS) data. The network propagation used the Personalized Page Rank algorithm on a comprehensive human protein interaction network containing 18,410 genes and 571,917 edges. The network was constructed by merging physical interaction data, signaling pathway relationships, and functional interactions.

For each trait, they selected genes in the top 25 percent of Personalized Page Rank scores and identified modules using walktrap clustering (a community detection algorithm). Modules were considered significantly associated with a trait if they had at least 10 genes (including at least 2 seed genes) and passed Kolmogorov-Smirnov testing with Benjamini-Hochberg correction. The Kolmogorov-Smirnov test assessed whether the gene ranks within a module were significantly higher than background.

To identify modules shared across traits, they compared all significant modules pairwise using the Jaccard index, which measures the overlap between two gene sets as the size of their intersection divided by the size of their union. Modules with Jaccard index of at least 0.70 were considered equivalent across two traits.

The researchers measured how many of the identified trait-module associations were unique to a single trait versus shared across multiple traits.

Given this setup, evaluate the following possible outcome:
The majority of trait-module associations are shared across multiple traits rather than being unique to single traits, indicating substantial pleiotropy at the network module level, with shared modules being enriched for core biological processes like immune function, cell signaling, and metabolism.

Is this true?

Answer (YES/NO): NO